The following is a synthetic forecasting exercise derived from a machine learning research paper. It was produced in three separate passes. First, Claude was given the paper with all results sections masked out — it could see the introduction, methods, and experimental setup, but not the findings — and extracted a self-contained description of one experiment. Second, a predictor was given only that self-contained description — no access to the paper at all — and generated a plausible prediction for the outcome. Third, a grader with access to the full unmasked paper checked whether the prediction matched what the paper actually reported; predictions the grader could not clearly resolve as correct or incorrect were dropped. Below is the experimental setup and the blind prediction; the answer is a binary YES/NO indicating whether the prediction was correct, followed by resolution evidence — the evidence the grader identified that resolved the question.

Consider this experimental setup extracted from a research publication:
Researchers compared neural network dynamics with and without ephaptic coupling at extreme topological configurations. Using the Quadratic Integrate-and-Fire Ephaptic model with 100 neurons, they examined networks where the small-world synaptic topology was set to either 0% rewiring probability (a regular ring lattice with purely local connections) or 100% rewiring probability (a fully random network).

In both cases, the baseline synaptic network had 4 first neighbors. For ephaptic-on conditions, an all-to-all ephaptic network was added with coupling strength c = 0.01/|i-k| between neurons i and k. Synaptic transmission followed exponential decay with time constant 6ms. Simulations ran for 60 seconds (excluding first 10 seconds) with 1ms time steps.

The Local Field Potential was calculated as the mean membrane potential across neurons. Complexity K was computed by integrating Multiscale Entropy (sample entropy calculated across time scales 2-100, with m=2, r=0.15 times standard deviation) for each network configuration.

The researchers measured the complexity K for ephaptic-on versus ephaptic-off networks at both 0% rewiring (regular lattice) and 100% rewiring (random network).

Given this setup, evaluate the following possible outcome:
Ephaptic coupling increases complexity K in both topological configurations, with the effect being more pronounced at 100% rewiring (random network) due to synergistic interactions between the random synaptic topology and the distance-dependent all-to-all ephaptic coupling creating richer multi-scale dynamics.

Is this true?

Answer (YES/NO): NO